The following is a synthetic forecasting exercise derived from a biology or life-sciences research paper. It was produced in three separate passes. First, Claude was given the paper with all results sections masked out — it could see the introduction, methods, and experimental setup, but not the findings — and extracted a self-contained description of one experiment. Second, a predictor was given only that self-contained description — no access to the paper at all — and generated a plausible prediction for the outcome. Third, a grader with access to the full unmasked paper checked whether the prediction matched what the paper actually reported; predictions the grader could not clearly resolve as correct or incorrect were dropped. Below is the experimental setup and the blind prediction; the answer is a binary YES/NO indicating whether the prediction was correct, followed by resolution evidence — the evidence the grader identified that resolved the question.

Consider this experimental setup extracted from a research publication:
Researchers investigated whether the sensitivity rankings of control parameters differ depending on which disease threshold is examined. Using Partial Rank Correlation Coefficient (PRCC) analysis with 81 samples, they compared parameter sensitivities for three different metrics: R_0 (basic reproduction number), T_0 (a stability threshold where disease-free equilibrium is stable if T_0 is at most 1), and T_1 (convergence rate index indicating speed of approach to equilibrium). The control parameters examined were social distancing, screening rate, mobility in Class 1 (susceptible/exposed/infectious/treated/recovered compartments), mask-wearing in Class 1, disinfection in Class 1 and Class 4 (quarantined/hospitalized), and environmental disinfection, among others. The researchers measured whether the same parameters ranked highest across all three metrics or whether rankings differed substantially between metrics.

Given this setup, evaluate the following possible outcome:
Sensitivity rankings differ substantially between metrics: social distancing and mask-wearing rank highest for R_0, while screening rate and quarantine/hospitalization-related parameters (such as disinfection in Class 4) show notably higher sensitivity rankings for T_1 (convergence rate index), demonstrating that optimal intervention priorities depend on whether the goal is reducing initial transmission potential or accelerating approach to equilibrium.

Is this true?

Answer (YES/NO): NO